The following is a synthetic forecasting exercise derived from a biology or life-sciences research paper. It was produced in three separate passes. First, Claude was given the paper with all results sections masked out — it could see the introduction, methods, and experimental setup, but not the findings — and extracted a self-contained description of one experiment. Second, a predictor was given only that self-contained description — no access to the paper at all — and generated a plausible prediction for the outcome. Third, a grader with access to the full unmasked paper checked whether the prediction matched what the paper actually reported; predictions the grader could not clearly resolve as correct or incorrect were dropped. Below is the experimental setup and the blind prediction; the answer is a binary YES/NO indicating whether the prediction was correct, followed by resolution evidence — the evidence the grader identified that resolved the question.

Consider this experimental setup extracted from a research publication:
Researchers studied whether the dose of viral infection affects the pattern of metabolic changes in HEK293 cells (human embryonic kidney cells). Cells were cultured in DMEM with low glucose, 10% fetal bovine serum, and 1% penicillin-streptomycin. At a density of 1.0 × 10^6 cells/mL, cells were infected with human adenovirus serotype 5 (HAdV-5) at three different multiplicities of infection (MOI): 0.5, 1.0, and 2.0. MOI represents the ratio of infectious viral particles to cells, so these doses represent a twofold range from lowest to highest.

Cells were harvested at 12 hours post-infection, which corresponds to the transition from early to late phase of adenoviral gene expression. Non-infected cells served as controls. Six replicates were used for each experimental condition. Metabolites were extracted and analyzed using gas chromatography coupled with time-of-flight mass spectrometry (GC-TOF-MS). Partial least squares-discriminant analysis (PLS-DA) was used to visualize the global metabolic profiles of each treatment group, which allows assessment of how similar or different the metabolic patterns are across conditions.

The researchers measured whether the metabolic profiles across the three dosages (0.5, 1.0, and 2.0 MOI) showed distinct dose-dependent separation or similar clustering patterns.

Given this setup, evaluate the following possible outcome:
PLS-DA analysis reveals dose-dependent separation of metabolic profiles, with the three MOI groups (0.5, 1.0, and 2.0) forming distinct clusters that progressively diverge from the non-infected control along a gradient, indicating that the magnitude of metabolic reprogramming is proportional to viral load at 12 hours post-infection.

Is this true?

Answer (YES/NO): NO